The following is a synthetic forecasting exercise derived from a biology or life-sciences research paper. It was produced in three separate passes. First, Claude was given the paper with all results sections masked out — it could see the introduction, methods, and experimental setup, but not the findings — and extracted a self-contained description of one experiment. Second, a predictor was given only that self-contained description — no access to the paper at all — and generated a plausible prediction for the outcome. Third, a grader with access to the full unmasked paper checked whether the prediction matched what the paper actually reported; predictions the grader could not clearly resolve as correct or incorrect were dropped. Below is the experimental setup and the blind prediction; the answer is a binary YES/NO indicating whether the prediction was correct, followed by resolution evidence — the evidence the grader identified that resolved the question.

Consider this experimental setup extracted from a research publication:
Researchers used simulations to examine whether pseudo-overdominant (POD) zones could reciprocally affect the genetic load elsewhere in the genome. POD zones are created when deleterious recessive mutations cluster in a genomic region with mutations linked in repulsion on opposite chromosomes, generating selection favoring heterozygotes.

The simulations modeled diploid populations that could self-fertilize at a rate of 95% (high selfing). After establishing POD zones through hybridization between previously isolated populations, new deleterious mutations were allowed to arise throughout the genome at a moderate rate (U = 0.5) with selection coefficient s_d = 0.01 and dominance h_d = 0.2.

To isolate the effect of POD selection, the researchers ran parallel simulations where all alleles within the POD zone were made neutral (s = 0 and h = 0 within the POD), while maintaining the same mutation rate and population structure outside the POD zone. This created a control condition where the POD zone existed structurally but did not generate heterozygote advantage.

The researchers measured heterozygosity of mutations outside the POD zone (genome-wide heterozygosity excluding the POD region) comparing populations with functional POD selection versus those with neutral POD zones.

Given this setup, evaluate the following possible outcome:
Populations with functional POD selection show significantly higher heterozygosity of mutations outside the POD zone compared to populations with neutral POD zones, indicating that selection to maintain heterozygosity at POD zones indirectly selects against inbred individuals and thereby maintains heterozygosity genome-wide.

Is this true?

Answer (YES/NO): YES